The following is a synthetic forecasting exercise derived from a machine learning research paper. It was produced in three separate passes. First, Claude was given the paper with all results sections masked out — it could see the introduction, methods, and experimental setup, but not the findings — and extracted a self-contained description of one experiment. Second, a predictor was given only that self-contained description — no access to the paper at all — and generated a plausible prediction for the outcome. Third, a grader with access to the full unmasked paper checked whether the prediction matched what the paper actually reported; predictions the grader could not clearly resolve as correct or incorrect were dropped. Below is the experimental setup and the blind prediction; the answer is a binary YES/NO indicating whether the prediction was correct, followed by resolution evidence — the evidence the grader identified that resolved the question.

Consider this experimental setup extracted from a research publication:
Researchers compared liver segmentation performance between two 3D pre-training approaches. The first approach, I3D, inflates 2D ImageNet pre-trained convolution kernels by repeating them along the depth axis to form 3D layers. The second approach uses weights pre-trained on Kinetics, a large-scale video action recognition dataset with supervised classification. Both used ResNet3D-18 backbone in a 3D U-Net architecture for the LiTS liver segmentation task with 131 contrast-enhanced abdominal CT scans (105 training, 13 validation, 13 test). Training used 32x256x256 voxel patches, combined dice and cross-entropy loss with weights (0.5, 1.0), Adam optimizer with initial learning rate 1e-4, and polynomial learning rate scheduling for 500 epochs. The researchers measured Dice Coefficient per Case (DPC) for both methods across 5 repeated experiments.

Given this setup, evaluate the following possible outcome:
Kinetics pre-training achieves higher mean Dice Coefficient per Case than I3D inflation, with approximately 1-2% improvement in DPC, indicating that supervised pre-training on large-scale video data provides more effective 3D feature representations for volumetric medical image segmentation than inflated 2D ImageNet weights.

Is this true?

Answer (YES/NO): NO